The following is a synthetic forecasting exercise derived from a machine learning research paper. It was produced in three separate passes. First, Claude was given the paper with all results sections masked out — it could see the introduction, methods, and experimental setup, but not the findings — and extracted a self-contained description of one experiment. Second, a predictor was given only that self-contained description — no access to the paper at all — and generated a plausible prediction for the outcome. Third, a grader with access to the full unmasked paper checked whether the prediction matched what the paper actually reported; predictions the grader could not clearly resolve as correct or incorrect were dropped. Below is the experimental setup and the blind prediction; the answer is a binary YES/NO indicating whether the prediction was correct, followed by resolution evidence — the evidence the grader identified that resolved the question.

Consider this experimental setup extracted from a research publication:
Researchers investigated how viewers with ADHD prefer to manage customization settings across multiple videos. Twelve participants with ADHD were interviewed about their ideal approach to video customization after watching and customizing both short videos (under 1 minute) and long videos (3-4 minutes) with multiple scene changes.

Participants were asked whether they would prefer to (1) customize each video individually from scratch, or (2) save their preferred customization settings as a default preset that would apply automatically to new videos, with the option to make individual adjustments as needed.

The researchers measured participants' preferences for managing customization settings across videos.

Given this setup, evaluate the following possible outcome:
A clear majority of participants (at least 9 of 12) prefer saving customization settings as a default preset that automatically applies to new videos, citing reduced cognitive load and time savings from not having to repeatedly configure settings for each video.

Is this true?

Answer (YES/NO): NO